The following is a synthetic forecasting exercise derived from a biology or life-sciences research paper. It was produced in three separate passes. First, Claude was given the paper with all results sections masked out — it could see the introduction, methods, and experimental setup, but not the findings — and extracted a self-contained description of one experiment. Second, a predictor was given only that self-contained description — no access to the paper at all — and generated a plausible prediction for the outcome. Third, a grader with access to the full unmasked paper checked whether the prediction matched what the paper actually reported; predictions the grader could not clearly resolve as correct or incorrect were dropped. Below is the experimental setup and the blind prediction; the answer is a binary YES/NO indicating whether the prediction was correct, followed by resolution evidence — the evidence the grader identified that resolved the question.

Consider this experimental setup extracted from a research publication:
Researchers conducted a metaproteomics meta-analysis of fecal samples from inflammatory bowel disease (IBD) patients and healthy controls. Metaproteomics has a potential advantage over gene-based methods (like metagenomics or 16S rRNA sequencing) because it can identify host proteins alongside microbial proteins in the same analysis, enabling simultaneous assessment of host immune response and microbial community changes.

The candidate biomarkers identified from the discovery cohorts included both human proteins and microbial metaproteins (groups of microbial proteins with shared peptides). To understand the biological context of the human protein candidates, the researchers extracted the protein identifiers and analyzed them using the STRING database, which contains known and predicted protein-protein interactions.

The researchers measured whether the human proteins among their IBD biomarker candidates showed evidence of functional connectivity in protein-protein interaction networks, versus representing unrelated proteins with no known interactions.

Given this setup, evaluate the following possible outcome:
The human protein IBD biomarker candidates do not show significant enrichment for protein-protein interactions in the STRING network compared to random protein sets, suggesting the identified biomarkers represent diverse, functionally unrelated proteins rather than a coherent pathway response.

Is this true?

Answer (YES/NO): NO